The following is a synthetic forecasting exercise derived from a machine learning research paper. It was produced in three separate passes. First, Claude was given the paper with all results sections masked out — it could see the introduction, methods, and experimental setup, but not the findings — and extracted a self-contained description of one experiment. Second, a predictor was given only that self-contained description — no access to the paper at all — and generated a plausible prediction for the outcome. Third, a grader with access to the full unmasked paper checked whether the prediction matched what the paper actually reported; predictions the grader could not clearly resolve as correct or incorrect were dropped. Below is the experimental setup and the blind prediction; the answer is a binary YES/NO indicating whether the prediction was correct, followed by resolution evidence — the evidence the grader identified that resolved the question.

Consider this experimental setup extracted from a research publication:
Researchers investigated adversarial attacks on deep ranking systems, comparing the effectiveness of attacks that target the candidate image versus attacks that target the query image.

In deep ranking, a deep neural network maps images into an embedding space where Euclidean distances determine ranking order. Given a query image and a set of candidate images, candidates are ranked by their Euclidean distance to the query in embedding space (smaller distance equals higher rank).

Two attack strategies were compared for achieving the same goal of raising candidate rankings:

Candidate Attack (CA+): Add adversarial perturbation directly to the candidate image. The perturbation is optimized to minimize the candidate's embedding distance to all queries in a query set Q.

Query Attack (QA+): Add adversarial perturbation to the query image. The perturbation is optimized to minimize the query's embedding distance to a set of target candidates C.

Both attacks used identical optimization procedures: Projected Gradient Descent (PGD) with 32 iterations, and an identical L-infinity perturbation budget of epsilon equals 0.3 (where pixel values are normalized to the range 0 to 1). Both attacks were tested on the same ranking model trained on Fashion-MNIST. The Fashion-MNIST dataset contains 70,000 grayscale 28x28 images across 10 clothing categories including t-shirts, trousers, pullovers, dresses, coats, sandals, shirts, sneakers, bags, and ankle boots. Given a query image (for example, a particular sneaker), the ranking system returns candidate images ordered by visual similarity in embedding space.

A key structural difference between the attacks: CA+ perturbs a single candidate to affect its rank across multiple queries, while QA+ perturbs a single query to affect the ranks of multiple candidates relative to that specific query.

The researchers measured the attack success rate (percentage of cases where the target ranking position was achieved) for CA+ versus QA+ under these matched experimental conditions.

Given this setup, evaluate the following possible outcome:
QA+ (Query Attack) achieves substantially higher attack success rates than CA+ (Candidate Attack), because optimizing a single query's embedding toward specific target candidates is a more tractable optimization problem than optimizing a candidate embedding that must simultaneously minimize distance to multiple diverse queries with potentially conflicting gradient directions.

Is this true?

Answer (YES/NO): NO